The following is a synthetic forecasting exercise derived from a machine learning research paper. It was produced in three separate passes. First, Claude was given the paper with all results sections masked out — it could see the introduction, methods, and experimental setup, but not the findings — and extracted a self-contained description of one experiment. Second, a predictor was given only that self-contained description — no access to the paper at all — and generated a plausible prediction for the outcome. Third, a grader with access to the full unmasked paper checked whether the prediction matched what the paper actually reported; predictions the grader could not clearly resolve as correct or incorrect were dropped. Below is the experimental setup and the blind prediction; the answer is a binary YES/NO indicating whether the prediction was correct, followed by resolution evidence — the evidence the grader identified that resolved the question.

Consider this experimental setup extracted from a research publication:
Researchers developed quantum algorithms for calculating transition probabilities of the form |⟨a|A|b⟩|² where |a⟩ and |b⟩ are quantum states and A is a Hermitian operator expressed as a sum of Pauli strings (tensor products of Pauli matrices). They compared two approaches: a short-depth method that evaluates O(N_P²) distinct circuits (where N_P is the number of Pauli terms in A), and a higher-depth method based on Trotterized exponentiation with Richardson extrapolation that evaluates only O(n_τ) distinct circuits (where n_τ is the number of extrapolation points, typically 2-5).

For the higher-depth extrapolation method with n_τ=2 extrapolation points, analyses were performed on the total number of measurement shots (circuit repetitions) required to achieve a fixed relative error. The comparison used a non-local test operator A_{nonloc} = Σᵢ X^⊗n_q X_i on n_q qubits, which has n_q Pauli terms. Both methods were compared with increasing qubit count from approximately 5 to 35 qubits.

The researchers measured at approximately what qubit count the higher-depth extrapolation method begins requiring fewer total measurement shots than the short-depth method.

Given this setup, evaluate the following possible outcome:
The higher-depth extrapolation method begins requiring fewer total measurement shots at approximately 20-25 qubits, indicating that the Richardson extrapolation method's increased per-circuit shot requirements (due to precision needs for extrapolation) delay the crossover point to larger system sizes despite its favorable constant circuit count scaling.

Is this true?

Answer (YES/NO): YES